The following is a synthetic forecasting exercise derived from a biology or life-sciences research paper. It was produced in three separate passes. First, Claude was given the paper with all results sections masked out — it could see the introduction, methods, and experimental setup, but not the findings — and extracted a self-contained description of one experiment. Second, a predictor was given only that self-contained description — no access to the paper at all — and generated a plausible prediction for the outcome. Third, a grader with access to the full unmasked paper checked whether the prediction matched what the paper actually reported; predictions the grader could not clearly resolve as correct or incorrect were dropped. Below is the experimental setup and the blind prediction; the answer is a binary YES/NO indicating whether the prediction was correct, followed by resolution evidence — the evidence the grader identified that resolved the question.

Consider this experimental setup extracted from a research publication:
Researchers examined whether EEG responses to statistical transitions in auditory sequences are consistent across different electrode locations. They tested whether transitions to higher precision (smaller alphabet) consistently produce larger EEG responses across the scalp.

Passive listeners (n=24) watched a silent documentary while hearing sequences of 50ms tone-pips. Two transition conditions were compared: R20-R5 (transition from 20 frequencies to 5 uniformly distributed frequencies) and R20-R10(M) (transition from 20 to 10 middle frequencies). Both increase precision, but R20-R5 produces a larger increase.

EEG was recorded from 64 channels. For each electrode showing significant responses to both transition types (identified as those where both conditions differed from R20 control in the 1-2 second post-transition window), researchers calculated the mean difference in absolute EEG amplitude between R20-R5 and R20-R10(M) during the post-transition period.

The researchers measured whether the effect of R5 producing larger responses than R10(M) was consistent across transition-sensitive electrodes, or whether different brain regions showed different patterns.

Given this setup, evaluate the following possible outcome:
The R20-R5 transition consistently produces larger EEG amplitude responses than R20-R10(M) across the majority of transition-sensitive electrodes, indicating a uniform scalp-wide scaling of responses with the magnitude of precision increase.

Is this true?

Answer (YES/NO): YES